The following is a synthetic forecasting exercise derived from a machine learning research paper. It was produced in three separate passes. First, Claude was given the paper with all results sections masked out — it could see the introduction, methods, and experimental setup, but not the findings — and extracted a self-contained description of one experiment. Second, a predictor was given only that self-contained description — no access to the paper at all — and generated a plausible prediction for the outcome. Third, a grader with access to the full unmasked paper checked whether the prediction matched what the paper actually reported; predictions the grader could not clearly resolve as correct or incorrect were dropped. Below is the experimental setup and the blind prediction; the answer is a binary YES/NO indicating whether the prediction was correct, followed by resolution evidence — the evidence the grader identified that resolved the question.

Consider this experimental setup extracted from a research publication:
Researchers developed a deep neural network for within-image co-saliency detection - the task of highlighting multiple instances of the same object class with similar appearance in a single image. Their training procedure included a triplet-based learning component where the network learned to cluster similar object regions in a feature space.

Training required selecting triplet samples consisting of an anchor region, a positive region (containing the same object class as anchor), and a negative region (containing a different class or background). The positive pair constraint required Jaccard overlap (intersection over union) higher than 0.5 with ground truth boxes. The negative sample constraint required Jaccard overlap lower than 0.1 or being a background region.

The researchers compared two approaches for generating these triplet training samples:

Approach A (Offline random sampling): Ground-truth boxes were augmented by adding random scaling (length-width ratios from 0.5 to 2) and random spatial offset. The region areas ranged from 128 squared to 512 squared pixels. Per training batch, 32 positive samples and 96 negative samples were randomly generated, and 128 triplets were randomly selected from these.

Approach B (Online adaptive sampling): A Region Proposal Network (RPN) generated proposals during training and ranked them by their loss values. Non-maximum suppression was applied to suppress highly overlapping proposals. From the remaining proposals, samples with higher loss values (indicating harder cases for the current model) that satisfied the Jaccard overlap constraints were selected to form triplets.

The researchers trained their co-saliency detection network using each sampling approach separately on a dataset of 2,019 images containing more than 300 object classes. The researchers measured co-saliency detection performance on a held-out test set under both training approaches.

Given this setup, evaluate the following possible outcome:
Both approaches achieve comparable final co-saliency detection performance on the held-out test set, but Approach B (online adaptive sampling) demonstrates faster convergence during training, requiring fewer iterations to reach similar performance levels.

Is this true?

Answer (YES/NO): NO